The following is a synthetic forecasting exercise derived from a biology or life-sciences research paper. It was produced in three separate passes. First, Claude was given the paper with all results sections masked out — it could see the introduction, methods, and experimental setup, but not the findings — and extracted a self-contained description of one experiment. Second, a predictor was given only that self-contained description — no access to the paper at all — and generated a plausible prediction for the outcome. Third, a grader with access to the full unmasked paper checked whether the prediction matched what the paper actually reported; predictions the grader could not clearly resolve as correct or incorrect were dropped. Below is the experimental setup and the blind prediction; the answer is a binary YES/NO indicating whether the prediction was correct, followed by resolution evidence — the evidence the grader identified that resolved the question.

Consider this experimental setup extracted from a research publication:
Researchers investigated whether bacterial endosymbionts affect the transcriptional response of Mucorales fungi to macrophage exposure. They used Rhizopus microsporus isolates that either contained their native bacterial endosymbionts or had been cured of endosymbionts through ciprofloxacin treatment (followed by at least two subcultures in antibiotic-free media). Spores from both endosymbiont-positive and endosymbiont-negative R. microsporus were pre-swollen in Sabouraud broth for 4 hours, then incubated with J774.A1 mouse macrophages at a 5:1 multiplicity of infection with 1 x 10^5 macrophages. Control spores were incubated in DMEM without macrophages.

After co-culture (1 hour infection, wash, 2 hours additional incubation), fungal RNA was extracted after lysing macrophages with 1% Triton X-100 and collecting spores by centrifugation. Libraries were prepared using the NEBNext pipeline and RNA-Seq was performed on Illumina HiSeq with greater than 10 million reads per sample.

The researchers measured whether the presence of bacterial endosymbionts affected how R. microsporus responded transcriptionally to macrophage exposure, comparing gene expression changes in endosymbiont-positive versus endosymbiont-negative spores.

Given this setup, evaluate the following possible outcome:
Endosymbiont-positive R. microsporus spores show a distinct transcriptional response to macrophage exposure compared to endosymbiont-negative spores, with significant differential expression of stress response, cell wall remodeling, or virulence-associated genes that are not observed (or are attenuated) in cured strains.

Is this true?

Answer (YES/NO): NO